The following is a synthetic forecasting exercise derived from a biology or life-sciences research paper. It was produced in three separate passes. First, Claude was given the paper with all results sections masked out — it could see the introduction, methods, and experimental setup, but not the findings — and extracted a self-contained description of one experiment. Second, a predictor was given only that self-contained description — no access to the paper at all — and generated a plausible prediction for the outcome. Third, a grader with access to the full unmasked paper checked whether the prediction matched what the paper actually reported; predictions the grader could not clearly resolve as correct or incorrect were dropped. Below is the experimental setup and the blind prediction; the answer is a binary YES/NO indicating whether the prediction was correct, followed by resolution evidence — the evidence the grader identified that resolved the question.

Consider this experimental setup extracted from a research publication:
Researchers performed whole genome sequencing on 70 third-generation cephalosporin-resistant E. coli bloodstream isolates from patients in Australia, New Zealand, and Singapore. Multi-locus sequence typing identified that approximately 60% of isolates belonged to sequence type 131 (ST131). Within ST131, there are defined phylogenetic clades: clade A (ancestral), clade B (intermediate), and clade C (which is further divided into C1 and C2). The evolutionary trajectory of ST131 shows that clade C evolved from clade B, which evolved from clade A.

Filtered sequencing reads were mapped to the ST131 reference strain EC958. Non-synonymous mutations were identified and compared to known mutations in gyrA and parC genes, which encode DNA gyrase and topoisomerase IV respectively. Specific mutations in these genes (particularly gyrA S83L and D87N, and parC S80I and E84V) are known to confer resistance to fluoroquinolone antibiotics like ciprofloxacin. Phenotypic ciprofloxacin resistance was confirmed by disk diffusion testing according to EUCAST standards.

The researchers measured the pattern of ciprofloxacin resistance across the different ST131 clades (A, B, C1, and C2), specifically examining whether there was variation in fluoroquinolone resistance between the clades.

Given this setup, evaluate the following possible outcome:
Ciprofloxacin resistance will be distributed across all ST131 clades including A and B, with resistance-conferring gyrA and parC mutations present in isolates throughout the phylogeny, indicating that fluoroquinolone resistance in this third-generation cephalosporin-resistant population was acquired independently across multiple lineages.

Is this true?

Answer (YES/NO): NO